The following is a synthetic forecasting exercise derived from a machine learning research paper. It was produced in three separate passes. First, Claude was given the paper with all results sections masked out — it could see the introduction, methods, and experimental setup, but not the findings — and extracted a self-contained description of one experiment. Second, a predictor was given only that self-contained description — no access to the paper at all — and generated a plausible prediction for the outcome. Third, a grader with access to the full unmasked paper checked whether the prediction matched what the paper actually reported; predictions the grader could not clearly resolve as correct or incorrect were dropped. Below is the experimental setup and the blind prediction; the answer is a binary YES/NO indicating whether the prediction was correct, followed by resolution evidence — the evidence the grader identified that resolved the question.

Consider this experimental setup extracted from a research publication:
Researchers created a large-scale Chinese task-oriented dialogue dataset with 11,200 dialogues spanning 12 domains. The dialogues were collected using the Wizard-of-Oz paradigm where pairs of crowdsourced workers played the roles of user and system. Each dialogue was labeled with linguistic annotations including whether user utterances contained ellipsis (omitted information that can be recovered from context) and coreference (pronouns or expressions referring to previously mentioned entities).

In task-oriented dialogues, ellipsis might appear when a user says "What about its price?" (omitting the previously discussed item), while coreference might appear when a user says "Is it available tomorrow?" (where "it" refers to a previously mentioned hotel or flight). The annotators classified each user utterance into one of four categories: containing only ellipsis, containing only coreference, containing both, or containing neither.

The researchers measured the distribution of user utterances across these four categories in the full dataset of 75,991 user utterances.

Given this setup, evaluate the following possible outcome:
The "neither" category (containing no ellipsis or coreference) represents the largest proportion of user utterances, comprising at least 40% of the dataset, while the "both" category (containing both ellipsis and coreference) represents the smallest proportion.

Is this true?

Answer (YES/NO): NO